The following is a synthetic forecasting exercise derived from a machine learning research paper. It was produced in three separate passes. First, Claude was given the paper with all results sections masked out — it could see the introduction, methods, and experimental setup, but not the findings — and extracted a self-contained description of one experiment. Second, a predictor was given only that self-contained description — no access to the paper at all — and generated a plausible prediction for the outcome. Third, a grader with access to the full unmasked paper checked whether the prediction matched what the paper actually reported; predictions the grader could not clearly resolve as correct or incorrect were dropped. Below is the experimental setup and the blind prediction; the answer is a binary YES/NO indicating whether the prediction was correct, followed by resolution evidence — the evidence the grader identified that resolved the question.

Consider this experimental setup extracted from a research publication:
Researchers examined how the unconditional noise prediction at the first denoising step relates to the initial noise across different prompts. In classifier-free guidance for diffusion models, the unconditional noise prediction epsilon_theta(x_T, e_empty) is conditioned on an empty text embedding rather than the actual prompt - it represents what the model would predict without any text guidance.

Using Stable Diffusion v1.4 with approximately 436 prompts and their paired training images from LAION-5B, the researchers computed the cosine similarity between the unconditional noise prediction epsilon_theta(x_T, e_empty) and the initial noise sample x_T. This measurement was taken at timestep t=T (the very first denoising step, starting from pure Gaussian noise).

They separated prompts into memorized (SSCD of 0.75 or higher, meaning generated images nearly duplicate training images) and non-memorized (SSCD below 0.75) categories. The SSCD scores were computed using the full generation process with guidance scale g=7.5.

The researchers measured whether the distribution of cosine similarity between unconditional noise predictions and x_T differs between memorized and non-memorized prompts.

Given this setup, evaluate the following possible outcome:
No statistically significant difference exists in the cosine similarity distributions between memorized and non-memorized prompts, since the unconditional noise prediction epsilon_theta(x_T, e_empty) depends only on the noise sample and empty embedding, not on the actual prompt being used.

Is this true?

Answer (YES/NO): YES